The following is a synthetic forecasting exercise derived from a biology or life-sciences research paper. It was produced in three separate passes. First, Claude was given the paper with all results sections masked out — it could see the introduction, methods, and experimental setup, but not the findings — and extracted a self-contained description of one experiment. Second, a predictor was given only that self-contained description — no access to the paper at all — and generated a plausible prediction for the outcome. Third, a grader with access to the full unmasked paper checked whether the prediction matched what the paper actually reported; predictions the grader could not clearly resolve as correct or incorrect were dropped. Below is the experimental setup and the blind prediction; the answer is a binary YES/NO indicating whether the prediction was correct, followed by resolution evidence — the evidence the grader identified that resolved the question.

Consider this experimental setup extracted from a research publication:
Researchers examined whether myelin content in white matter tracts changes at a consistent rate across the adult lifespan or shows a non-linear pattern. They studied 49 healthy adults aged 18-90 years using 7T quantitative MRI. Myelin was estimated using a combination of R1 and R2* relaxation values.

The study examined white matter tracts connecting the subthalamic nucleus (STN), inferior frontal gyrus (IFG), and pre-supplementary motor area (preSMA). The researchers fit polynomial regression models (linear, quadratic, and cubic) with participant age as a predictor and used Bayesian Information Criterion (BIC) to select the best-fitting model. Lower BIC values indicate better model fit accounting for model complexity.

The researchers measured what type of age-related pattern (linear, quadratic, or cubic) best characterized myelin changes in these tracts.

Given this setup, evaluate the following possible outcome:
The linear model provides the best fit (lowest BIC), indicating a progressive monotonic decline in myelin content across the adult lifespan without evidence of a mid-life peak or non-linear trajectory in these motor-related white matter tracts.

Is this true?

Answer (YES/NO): NO